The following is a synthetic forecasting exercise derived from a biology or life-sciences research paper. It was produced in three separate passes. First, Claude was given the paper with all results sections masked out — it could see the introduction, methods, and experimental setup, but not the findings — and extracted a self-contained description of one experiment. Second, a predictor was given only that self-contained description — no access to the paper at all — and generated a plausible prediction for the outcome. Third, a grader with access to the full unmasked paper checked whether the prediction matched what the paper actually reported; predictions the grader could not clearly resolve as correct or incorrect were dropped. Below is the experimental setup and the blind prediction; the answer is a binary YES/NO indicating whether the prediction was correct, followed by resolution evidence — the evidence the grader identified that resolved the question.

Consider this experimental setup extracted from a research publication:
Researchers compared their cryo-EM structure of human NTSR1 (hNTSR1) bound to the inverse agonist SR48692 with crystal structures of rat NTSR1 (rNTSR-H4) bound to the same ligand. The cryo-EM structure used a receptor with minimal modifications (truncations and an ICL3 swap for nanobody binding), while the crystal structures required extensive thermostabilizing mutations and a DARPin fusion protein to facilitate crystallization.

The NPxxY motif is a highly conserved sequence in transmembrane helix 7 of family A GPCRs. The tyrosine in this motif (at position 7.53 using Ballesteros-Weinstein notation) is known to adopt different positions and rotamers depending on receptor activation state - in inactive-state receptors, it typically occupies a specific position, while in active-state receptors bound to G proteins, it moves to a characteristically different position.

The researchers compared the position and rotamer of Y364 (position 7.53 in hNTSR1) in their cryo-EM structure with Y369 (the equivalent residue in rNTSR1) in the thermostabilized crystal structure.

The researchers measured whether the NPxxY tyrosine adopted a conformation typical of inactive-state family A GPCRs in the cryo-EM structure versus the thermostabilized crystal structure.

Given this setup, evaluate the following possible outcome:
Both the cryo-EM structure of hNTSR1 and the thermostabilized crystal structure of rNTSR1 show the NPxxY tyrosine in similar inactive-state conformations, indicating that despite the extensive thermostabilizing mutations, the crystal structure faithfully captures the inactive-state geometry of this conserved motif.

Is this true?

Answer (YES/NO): NO